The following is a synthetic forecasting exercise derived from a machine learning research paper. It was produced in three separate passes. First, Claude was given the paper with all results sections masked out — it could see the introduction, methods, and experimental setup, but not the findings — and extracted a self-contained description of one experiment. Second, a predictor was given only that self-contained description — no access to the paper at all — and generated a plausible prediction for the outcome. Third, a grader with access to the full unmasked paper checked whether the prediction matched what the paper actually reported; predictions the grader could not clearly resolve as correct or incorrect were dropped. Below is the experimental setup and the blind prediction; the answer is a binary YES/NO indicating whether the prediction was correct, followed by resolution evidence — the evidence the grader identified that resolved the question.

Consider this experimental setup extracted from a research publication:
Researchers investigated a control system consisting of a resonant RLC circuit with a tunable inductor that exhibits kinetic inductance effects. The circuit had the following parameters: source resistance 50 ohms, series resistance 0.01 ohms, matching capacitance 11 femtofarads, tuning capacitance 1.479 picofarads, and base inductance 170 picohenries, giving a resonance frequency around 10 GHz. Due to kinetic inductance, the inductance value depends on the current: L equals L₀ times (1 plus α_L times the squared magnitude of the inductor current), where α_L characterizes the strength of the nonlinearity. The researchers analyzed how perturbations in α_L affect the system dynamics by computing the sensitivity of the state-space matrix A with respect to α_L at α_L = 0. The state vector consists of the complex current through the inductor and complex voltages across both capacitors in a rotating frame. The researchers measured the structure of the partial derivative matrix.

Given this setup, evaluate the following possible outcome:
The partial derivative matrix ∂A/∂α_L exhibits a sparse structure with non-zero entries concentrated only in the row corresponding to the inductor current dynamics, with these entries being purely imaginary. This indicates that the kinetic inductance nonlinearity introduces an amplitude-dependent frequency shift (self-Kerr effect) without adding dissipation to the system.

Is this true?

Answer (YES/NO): NO